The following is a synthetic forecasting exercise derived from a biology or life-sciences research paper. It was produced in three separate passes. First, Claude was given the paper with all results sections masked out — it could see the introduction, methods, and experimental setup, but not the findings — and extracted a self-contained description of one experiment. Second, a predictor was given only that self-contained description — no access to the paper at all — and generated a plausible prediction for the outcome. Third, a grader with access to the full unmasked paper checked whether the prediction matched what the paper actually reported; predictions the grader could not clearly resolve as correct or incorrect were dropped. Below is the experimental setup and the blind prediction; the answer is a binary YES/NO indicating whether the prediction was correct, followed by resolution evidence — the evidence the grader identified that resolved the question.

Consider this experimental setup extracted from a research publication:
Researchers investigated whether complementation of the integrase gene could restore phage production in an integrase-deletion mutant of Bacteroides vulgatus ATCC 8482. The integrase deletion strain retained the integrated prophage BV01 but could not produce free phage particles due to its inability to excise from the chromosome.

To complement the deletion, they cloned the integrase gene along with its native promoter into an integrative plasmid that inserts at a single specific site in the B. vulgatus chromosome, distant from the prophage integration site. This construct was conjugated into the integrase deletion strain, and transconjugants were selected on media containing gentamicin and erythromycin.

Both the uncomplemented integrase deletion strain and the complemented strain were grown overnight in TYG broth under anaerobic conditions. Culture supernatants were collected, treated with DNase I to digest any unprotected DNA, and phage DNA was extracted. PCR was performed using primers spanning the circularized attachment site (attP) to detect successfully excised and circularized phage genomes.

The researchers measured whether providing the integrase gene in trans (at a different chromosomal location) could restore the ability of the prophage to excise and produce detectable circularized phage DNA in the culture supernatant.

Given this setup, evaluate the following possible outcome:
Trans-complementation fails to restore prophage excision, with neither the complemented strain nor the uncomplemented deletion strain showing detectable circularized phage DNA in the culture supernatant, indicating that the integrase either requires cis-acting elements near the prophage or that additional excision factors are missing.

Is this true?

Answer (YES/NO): NO